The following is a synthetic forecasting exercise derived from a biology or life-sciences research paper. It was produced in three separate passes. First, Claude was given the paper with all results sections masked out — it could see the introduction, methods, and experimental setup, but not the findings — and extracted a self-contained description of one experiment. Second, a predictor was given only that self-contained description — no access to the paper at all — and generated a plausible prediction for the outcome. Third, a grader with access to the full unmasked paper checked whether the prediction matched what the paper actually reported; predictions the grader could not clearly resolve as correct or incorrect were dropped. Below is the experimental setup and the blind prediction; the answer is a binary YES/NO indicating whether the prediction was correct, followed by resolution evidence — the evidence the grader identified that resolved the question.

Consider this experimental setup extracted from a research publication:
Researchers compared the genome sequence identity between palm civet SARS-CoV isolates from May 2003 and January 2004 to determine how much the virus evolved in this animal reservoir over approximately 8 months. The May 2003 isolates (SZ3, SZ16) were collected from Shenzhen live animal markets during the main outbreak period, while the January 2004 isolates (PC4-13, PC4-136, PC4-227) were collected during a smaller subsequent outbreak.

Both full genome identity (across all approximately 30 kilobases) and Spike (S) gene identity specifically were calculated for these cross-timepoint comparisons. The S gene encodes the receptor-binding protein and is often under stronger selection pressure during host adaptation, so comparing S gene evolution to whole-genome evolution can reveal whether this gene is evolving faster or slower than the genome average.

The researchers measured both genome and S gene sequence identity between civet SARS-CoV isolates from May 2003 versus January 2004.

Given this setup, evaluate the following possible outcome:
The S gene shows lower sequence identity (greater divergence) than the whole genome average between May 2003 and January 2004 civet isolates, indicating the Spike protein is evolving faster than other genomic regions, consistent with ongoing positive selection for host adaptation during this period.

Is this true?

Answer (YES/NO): YES